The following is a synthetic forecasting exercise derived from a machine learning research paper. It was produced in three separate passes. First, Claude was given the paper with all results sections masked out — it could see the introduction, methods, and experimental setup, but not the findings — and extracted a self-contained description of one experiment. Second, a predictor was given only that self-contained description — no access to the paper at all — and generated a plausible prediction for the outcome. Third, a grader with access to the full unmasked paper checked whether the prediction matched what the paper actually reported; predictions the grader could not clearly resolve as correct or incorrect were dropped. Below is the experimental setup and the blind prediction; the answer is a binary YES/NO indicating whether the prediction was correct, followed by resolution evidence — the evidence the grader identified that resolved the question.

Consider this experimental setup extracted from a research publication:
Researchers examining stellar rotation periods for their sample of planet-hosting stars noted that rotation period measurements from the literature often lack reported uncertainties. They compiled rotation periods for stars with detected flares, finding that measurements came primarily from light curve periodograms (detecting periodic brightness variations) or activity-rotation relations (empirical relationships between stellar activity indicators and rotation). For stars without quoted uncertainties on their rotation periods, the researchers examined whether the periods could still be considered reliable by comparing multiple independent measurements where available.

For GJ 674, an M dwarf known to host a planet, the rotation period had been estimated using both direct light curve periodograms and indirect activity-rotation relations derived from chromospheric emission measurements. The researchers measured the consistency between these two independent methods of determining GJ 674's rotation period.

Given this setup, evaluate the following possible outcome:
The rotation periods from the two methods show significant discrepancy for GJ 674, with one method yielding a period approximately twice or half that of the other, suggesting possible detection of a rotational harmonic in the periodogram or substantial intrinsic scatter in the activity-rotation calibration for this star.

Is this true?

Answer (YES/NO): NO